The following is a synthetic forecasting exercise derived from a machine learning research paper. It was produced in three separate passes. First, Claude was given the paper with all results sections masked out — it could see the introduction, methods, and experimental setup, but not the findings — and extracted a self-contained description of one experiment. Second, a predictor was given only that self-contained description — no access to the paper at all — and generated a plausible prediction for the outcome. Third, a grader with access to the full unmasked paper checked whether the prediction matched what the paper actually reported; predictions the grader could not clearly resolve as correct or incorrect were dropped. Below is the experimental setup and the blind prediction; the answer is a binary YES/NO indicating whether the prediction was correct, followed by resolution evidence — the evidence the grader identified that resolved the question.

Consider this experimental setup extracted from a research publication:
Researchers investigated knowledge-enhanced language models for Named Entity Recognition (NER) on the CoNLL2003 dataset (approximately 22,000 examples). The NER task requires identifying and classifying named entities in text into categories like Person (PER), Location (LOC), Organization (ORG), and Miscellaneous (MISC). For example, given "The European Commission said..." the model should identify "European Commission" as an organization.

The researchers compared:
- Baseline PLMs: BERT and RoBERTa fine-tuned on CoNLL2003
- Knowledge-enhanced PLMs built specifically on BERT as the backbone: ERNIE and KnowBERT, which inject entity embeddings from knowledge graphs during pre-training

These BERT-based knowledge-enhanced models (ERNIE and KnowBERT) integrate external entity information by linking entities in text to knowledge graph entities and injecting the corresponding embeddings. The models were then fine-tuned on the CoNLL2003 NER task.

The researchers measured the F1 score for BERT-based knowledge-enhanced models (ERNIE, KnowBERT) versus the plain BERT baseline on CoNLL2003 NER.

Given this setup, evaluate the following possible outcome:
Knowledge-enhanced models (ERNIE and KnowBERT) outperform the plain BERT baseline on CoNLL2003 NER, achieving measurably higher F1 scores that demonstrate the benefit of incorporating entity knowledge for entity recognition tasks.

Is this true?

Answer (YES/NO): NO